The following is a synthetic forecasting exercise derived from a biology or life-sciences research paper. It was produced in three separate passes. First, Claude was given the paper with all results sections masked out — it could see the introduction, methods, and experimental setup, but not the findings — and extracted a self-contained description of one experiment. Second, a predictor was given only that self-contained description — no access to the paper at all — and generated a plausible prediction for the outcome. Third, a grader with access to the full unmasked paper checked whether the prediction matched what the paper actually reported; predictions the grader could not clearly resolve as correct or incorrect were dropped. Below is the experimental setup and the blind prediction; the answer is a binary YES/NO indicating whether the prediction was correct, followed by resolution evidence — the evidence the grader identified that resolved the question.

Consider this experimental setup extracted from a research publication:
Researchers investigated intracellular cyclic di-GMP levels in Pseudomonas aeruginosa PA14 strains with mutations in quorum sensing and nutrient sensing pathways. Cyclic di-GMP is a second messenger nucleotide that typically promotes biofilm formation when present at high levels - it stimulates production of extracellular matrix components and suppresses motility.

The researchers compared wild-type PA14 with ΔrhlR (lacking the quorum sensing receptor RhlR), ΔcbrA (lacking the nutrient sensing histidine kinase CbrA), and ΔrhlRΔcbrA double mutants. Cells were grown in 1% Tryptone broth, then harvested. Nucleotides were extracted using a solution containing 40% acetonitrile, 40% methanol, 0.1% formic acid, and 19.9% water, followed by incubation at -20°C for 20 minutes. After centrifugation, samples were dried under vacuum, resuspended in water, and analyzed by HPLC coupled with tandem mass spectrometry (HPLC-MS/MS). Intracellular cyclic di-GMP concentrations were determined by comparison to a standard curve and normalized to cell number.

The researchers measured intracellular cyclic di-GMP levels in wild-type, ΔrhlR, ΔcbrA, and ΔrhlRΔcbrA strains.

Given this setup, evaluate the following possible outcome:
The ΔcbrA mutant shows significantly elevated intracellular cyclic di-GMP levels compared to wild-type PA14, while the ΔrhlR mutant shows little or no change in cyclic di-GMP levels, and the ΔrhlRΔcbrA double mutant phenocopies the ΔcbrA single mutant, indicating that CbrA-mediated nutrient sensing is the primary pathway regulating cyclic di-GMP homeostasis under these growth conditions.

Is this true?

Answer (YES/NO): NO